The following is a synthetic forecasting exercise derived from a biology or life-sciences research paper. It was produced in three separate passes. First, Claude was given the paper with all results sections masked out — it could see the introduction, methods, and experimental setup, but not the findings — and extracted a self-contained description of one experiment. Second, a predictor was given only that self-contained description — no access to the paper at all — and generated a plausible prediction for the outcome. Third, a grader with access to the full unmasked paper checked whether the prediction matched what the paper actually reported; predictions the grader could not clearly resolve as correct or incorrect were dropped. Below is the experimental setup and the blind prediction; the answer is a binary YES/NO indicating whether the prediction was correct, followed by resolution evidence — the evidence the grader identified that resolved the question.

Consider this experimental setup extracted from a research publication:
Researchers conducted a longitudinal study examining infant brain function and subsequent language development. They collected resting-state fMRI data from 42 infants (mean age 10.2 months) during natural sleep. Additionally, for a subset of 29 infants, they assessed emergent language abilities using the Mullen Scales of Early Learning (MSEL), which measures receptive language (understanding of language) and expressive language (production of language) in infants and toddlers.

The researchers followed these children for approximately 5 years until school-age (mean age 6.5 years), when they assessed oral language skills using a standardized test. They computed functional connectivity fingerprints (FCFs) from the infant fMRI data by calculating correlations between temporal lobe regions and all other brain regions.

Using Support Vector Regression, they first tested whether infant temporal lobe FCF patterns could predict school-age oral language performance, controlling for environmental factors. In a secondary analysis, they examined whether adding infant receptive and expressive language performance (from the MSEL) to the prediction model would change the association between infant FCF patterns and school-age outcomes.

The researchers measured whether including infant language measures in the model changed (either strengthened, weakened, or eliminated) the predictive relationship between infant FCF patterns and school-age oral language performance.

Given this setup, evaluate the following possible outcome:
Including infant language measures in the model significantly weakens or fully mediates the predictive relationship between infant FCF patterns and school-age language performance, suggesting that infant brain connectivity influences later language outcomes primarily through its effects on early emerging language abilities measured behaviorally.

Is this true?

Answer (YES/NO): NO